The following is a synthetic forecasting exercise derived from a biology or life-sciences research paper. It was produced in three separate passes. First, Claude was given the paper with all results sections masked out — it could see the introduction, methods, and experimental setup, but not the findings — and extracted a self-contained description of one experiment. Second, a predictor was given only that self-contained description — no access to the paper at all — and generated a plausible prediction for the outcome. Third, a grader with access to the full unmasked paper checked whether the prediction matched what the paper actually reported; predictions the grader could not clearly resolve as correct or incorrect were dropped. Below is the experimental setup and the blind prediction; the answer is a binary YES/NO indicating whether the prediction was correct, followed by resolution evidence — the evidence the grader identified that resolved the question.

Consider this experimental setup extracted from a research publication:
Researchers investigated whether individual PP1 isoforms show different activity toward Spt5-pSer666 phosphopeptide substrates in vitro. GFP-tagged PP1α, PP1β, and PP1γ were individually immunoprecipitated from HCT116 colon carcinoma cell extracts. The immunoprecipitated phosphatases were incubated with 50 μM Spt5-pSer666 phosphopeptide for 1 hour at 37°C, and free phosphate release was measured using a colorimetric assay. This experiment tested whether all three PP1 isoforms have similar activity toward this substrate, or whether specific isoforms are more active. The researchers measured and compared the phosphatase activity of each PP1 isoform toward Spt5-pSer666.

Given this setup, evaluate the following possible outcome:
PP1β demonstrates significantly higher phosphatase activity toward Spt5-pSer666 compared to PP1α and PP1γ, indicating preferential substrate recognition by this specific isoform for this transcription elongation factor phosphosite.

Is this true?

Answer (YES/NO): NO